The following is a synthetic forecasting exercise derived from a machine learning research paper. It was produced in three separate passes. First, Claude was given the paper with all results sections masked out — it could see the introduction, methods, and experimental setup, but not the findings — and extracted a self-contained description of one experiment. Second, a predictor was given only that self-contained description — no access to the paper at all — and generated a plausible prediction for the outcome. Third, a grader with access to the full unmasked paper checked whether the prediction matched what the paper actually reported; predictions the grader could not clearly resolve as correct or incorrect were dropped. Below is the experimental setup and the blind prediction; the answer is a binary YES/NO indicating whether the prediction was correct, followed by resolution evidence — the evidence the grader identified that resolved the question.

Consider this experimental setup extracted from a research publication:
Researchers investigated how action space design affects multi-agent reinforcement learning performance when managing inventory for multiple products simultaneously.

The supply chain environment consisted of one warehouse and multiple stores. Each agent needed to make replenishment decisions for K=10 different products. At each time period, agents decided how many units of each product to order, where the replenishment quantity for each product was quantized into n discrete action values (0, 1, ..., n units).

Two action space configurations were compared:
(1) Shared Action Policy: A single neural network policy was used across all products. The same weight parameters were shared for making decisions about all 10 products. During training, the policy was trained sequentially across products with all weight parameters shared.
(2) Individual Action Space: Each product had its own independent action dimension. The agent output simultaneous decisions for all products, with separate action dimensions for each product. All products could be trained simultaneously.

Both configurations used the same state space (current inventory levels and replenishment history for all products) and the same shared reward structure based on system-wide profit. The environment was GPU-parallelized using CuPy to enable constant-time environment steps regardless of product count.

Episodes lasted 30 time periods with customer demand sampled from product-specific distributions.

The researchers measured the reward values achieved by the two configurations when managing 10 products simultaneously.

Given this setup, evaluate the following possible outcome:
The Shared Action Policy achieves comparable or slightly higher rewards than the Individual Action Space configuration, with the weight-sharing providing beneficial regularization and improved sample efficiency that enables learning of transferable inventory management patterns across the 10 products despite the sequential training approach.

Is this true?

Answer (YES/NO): NO